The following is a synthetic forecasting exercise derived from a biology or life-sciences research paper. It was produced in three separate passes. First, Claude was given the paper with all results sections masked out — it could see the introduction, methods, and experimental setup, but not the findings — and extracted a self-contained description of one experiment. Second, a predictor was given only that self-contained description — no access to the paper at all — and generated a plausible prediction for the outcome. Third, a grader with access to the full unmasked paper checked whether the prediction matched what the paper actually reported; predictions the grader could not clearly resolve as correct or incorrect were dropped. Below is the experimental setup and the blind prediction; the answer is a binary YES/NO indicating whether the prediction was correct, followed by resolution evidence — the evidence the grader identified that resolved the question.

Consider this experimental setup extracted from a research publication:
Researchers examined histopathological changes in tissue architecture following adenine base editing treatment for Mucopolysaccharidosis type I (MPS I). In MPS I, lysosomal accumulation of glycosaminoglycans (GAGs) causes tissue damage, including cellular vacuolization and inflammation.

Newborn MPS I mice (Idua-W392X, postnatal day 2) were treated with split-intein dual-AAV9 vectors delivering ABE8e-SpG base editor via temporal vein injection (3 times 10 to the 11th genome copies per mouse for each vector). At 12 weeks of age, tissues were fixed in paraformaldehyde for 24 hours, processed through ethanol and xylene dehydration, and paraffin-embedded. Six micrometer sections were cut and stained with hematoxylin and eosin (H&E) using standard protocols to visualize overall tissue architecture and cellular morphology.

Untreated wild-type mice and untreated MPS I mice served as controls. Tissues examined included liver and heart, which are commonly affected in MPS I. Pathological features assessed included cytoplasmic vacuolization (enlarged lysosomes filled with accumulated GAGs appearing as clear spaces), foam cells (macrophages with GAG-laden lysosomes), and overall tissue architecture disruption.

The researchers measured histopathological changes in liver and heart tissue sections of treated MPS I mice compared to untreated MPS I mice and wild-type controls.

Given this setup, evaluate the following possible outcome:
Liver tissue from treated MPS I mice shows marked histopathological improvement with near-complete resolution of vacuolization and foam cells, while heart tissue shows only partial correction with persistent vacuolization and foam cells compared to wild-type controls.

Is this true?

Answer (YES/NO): NO